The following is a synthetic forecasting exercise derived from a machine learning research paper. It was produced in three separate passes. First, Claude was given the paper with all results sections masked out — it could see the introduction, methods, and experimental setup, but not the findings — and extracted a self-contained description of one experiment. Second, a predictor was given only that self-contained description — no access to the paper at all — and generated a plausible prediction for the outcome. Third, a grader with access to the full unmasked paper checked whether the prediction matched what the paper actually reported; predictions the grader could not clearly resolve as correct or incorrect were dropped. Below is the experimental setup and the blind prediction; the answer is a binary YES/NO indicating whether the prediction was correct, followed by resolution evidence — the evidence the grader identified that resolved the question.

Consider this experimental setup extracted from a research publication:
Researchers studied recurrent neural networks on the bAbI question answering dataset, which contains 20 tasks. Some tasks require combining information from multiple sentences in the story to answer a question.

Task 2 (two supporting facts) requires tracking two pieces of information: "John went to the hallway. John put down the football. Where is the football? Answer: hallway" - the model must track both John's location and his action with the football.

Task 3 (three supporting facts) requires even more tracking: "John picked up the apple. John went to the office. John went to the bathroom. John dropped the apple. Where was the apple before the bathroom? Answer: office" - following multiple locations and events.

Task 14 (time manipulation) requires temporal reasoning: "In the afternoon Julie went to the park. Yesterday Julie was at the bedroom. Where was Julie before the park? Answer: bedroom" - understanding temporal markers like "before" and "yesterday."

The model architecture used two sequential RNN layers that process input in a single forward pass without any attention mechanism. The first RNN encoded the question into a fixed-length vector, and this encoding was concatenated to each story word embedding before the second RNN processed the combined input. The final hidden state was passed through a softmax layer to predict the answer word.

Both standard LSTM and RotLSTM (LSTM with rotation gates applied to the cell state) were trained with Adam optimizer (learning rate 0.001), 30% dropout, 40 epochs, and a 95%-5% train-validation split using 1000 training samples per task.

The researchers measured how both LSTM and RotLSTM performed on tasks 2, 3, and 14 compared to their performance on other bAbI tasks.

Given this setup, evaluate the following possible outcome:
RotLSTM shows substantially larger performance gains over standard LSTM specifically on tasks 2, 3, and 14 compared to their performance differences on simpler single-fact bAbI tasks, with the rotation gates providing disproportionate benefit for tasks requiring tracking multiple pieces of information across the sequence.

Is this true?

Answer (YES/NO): NO